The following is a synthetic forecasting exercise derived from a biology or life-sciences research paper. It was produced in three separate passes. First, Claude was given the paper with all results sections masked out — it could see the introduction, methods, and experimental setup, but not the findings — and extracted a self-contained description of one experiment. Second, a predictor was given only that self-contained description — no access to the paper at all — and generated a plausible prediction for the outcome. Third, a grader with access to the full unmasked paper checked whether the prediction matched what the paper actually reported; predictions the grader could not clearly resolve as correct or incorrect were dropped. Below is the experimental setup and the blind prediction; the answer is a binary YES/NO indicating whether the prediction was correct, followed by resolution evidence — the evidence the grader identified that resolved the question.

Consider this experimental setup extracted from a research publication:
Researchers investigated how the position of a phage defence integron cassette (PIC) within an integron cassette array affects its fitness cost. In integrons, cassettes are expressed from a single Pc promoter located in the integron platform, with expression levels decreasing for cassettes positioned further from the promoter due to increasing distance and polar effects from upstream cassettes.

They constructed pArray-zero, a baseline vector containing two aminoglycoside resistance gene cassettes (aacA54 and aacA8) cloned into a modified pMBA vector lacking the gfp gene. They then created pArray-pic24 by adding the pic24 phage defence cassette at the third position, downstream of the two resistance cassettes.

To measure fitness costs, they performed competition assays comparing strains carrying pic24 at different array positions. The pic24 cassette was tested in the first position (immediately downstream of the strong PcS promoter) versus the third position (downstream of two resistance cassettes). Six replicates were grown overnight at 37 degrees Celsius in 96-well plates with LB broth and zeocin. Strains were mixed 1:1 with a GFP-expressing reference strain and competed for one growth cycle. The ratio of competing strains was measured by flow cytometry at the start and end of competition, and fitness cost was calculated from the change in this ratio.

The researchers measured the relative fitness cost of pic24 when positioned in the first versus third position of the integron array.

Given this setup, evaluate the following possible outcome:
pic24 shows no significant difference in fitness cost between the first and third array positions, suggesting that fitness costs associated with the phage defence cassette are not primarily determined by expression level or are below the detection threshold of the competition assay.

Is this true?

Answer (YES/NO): NO